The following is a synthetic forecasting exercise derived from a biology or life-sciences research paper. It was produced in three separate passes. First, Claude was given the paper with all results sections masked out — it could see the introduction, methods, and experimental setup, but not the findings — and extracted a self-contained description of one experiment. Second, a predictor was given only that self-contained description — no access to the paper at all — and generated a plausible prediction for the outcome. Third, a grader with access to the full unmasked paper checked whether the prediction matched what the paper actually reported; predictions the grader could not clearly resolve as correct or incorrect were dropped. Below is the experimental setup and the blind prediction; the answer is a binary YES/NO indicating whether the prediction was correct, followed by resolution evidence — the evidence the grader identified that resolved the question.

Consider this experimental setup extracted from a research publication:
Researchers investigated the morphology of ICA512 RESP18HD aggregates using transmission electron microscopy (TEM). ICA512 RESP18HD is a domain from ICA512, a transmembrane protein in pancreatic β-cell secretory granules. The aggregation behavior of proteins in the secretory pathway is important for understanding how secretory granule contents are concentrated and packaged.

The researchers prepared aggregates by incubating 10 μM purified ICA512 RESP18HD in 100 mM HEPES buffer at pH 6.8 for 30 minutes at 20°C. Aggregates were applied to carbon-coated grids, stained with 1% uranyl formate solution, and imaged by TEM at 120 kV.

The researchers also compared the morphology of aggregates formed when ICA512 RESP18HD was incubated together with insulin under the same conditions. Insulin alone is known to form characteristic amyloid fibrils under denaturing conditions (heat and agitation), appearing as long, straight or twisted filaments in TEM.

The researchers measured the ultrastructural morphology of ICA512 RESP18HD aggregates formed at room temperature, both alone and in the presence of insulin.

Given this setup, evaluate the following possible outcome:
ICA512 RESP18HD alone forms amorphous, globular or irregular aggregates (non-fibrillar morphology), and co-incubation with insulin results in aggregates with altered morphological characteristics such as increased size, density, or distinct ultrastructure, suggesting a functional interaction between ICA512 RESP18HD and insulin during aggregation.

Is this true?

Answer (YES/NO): YES